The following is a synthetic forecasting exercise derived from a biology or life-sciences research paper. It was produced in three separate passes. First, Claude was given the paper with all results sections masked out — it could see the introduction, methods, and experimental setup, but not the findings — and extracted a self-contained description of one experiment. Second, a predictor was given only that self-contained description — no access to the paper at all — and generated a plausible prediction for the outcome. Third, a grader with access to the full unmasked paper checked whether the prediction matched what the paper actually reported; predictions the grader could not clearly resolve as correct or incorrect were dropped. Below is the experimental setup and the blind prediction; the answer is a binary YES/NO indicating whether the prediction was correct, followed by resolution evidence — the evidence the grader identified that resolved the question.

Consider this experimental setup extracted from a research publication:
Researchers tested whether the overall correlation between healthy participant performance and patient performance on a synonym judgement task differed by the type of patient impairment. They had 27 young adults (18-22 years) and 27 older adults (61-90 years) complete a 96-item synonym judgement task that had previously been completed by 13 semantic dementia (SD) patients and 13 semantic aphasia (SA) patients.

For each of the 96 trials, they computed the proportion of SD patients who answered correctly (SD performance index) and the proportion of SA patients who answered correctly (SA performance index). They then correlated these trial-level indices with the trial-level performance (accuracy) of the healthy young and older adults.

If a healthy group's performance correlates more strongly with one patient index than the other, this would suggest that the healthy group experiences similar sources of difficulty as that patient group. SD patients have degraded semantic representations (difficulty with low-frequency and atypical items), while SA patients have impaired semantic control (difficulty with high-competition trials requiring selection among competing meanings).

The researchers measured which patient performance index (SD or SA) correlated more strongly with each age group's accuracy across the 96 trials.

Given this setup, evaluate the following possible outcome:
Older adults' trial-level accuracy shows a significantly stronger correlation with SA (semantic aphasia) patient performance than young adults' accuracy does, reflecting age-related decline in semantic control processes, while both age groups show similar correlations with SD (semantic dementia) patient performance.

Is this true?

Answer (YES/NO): NO